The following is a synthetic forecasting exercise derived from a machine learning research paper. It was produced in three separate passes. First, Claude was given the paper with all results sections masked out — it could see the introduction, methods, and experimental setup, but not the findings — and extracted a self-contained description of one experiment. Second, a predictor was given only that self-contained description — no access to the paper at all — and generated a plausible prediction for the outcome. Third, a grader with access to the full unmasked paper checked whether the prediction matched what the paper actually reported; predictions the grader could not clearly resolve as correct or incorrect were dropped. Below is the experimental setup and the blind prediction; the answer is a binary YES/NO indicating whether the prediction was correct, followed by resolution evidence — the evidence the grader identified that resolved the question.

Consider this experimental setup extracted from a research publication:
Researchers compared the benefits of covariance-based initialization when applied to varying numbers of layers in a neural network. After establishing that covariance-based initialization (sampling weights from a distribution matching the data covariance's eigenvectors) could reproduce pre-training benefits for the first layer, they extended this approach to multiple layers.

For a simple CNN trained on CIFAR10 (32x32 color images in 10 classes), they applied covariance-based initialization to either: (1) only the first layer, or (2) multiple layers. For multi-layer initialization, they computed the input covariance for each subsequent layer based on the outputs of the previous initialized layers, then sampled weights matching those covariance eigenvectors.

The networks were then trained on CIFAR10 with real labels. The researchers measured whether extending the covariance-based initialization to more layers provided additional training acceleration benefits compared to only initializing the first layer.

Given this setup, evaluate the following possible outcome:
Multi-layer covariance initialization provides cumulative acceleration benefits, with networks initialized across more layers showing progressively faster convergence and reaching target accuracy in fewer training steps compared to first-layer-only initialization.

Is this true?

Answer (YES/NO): YES